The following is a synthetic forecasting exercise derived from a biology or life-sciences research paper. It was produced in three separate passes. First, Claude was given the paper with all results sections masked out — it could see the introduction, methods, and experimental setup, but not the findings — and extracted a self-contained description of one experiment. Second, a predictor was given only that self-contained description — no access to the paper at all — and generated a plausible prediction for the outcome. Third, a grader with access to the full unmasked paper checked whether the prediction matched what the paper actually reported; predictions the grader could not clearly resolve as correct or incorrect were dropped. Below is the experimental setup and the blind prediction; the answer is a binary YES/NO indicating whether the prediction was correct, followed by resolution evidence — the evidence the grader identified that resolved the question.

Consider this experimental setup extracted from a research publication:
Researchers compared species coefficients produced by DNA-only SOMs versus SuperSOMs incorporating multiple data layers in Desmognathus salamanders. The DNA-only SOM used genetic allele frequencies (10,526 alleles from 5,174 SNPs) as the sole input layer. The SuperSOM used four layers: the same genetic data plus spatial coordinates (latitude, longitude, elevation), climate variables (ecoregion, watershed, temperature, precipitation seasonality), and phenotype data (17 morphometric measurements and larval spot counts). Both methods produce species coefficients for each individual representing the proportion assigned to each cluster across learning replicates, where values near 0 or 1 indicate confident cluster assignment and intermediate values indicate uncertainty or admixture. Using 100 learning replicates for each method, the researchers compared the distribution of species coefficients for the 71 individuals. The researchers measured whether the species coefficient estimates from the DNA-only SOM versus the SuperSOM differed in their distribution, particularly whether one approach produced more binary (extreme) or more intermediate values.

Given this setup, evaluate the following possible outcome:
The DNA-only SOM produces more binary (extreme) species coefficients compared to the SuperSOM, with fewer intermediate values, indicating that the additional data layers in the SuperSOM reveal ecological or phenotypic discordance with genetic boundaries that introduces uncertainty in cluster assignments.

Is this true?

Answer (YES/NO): NO